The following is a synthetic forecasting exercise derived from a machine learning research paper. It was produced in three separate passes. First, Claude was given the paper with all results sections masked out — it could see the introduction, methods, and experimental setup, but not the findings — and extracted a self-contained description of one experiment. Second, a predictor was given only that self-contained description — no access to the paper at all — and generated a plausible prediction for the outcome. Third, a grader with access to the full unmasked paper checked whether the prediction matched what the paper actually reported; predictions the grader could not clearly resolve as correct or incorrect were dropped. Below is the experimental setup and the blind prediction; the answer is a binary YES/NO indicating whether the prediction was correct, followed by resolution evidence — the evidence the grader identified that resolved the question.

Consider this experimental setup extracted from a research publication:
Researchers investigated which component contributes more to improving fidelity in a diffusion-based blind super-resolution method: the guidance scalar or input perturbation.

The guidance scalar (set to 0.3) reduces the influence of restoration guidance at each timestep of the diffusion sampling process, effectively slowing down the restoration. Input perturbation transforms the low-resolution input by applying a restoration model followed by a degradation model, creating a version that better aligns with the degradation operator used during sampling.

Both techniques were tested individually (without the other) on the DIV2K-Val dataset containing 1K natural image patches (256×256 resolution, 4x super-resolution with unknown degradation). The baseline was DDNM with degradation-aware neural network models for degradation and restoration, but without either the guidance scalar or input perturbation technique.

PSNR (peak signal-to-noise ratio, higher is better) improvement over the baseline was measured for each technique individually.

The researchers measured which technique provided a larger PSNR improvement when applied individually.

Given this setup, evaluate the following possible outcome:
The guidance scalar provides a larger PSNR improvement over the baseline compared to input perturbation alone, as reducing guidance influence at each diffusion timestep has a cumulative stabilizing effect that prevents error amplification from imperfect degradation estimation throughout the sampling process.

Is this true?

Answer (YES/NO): YES